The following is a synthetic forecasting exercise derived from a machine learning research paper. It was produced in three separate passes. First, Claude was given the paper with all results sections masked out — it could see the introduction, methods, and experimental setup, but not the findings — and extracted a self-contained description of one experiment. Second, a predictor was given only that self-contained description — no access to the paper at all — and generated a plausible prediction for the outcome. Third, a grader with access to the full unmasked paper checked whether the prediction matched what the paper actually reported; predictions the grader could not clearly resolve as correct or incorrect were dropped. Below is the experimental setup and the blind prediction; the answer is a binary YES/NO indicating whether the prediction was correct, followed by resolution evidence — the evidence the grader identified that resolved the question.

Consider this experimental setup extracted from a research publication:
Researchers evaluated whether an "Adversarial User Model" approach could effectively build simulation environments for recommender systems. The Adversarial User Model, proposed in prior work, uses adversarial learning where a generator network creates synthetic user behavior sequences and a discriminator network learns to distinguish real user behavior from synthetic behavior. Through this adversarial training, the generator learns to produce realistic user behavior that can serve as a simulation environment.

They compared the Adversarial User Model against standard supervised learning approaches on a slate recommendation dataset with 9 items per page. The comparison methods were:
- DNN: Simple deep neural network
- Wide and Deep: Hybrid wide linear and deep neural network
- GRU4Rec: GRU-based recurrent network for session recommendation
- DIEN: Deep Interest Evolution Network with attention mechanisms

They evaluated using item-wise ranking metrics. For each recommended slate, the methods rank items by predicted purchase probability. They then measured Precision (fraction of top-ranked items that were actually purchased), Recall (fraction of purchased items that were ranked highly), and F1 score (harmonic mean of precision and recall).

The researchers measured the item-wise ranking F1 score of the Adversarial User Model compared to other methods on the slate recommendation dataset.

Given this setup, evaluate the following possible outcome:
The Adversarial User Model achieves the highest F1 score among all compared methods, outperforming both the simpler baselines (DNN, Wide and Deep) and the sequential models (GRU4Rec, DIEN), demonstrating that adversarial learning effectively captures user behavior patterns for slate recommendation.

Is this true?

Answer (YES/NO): NO